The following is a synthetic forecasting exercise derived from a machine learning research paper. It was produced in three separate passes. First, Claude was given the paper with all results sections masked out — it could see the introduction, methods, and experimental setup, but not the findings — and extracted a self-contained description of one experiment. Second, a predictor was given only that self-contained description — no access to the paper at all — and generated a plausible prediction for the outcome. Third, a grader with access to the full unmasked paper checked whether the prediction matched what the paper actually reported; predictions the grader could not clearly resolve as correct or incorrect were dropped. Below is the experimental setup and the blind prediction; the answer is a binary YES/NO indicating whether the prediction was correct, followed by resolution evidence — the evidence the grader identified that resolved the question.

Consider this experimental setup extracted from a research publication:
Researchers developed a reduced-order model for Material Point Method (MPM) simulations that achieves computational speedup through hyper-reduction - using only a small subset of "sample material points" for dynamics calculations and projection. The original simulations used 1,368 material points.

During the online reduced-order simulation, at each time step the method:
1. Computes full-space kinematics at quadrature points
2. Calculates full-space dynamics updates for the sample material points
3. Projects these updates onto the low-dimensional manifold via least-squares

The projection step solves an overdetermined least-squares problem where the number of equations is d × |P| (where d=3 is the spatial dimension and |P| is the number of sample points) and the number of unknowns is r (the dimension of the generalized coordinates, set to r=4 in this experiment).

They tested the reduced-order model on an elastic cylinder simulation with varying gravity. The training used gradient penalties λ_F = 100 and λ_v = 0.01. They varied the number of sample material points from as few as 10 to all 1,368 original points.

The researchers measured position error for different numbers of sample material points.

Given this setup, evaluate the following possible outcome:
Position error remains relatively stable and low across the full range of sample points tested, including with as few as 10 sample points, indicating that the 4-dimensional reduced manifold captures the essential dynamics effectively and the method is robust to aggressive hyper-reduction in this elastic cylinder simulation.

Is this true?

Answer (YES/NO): YES